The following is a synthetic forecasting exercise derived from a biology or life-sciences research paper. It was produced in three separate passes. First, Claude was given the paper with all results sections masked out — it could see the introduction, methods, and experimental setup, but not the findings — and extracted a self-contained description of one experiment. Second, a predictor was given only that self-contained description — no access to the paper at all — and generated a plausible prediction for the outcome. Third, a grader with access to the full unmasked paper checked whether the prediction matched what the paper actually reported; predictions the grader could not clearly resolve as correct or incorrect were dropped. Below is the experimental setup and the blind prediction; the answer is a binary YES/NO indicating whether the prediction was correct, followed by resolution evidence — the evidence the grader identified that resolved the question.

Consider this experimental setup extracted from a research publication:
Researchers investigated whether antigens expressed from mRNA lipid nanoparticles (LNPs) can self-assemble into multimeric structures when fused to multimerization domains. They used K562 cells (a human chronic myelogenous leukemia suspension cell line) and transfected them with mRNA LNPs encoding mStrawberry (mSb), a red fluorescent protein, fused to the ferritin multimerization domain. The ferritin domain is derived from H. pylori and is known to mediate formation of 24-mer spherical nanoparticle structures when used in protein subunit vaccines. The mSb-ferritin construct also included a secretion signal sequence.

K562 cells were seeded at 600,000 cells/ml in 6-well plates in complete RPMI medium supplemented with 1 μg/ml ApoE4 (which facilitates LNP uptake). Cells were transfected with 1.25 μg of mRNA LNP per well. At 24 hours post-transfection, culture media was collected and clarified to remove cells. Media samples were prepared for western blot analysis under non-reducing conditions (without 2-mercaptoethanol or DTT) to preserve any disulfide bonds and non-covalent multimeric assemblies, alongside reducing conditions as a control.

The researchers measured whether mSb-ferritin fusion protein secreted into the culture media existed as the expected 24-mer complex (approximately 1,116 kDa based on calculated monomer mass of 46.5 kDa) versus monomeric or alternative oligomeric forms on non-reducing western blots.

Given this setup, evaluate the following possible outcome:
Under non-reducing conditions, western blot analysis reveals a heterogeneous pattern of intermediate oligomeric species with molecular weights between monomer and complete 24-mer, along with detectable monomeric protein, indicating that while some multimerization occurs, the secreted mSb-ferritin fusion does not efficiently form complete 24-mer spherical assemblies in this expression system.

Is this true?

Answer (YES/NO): NO